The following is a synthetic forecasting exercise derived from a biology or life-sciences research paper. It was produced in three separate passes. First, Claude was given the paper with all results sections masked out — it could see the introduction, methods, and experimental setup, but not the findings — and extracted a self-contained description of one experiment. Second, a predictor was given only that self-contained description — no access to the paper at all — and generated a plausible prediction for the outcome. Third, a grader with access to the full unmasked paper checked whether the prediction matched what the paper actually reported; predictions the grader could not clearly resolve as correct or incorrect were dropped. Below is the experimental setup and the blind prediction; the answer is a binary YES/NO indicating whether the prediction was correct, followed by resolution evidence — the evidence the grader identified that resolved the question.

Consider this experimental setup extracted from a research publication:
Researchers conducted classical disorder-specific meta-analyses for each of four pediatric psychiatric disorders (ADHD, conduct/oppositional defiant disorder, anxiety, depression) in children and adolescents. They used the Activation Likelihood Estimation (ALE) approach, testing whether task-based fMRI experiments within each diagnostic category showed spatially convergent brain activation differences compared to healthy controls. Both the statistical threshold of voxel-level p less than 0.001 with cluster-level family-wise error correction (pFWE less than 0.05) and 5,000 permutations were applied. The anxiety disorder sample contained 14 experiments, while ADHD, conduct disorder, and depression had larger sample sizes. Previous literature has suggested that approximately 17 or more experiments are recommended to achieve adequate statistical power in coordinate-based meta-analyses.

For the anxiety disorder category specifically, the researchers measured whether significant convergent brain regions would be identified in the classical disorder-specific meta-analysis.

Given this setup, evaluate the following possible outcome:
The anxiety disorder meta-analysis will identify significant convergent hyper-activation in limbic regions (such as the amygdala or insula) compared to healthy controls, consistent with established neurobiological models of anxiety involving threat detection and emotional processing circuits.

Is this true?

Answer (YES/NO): NO